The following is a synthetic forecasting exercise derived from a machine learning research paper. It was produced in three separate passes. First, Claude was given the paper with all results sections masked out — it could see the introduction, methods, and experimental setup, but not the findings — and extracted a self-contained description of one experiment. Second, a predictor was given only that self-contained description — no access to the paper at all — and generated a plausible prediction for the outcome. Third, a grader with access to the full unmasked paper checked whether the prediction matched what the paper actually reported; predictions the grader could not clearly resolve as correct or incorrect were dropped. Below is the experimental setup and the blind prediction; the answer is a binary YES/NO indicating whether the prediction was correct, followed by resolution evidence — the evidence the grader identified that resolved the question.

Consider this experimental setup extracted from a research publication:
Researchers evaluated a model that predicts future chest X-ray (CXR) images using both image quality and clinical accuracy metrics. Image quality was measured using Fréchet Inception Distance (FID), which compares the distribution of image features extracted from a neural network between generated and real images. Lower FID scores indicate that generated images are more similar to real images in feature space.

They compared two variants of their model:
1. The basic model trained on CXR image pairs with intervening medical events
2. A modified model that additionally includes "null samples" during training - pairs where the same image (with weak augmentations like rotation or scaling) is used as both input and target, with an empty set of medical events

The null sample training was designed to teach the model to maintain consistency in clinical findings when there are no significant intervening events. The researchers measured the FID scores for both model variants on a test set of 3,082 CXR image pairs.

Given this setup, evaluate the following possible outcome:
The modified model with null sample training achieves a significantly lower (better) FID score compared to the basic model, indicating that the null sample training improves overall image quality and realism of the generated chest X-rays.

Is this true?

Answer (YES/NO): NO